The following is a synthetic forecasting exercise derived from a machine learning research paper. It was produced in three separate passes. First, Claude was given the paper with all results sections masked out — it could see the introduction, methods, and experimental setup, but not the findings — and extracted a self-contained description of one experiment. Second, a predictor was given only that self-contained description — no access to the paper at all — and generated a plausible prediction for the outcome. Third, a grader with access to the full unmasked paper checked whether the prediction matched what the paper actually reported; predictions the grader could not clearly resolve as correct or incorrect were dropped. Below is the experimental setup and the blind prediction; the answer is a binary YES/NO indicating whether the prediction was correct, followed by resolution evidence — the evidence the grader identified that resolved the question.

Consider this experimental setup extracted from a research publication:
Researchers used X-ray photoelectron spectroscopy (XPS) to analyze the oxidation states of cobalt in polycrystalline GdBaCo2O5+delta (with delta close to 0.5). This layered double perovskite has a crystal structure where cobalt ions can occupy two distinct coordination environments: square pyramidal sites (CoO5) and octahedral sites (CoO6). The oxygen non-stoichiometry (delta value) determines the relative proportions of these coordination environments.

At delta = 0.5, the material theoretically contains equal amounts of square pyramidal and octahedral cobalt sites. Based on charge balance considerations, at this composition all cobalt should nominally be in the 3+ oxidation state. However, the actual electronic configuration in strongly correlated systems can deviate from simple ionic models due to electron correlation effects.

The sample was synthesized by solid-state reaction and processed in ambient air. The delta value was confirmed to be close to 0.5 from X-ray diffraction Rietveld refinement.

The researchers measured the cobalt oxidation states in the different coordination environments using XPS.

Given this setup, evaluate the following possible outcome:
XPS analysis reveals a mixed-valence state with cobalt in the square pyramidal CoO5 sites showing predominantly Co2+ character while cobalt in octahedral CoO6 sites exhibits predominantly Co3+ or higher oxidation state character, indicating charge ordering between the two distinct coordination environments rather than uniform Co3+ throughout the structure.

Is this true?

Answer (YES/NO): NO